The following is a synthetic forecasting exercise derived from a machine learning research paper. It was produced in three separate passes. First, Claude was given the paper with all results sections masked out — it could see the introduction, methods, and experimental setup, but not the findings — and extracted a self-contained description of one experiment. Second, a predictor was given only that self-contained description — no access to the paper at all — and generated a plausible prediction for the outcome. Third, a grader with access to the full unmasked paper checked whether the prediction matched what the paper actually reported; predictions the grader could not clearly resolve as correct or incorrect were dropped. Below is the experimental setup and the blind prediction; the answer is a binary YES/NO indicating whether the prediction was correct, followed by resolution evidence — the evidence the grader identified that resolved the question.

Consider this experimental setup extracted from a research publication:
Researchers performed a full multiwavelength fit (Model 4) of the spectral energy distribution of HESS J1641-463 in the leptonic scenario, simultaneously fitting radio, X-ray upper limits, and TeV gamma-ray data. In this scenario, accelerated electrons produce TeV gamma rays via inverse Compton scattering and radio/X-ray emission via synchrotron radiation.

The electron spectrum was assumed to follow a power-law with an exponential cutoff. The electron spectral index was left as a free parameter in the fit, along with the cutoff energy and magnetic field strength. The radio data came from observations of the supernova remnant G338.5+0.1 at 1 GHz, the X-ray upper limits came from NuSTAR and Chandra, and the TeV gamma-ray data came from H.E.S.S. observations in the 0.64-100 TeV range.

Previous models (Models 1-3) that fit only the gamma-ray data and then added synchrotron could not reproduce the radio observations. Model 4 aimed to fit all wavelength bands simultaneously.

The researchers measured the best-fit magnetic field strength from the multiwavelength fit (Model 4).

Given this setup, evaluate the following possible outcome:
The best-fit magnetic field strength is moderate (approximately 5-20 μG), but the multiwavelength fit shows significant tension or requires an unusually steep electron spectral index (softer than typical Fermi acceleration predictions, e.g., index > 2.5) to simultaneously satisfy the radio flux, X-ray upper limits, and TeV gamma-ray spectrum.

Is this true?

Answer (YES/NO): NO